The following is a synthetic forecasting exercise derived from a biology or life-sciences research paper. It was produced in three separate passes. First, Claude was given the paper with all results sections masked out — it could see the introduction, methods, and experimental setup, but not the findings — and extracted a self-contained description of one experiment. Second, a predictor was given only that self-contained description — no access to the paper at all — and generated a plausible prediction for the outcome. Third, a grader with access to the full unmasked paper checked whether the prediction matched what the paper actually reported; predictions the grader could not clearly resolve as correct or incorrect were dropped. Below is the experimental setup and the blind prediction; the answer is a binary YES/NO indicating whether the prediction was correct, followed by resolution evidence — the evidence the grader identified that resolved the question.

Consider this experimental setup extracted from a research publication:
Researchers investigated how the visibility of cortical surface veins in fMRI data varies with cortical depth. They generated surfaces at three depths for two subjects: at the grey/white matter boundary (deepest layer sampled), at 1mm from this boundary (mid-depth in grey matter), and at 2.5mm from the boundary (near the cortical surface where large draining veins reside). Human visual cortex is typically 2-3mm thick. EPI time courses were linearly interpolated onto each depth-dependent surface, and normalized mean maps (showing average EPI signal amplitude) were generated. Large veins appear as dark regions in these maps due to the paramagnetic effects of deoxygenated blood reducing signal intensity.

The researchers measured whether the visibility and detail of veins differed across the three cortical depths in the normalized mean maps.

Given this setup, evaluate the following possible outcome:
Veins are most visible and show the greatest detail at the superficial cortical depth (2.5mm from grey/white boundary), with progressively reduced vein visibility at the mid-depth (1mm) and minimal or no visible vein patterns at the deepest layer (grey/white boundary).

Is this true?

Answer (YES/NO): YES